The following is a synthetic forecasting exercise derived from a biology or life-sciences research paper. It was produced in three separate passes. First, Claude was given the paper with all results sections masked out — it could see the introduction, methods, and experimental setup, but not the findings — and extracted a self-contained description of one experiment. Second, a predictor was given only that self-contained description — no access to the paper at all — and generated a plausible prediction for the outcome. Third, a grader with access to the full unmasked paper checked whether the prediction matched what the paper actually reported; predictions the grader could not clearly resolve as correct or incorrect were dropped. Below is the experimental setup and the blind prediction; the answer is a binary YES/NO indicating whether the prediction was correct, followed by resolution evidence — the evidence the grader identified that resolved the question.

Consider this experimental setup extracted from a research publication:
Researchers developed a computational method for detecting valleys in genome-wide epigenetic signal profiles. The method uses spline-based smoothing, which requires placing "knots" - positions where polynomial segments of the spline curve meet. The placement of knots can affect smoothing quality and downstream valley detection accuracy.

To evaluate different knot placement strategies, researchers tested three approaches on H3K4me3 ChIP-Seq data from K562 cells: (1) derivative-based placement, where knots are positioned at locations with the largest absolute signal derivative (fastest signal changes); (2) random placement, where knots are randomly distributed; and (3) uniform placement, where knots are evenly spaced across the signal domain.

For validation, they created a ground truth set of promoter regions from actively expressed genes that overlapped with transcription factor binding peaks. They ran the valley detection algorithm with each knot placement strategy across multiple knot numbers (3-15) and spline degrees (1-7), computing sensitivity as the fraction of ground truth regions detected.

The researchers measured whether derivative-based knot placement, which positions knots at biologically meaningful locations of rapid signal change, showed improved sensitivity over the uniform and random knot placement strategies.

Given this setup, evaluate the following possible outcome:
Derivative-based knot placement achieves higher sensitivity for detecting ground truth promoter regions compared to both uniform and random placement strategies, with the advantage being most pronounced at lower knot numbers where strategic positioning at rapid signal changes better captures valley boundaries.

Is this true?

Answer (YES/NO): NO